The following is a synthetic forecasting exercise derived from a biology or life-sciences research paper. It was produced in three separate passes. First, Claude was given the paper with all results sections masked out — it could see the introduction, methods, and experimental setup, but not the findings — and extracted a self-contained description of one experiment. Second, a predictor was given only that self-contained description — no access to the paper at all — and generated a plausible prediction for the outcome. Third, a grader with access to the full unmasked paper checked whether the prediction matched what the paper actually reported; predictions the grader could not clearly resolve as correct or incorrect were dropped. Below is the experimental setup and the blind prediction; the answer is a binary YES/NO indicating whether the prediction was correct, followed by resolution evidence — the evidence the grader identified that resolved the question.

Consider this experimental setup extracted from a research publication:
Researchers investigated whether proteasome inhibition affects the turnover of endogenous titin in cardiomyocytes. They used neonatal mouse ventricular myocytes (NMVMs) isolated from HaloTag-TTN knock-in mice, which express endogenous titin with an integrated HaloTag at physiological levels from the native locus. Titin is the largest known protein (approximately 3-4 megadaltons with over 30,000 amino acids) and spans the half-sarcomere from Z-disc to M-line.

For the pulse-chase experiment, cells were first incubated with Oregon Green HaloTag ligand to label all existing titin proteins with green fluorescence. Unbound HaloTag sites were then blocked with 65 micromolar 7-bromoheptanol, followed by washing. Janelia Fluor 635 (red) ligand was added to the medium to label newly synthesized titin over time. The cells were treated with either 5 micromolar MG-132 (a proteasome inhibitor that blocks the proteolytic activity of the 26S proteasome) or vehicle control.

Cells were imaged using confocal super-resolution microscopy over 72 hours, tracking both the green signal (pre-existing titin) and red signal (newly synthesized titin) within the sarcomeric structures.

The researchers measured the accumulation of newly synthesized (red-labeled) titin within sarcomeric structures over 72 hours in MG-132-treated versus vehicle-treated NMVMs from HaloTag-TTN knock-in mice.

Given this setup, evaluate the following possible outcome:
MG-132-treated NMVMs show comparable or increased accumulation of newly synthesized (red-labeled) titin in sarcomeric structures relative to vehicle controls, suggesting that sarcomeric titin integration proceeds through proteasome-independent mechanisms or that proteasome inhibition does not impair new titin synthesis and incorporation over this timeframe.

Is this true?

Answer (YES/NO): NO